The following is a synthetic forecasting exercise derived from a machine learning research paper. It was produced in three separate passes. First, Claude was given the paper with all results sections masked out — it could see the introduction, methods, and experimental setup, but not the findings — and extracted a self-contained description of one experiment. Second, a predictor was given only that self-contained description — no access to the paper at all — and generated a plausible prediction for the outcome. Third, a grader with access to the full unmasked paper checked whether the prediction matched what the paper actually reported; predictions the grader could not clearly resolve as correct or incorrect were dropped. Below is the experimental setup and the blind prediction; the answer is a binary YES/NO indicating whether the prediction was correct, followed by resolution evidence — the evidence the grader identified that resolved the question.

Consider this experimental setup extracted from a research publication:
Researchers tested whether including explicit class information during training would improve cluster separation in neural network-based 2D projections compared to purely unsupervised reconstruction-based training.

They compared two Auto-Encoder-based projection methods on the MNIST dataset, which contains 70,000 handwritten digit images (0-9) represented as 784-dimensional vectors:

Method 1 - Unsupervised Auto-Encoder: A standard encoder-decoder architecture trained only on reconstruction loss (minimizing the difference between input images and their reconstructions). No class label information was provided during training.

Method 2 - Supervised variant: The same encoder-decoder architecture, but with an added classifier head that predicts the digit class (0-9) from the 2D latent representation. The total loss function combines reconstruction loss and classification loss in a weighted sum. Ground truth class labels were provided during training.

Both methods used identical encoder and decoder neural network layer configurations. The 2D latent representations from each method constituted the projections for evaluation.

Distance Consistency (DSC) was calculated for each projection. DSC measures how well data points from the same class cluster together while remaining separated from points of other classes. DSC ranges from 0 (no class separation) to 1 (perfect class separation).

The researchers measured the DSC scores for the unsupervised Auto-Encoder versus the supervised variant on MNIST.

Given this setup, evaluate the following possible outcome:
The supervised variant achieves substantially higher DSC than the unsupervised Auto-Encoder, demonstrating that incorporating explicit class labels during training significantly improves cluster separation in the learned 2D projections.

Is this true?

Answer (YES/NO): YES